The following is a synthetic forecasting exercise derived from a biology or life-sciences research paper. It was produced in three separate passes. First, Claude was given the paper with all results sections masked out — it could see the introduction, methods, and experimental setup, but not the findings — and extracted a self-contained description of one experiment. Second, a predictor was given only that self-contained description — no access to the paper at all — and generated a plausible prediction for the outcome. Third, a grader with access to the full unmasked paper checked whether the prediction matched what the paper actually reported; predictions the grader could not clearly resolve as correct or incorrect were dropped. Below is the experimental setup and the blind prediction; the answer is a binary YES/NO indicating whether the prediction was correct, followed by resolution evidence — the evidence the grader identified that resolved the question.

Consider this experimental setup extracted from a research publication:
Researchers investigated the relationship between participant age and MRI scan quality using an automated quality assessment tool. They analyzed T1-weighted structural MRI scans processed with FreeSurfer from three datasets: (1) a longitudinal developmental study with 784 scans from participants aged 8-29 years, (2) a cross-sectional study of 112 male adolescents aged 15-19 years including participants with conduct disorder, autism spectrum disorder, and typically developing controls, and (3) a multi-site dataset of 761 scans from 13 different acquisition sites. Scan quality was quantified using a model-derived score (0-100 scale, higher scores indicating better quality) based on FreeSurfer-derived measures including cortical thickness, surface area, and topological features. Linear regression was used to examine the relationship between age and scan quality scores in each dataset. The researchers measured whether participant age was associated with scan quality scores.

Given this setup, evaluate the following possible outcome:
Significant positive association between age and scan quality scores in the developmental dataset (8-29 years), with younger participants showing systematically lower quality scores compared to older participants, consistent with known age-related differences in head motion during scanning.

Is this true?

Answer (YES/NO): YES